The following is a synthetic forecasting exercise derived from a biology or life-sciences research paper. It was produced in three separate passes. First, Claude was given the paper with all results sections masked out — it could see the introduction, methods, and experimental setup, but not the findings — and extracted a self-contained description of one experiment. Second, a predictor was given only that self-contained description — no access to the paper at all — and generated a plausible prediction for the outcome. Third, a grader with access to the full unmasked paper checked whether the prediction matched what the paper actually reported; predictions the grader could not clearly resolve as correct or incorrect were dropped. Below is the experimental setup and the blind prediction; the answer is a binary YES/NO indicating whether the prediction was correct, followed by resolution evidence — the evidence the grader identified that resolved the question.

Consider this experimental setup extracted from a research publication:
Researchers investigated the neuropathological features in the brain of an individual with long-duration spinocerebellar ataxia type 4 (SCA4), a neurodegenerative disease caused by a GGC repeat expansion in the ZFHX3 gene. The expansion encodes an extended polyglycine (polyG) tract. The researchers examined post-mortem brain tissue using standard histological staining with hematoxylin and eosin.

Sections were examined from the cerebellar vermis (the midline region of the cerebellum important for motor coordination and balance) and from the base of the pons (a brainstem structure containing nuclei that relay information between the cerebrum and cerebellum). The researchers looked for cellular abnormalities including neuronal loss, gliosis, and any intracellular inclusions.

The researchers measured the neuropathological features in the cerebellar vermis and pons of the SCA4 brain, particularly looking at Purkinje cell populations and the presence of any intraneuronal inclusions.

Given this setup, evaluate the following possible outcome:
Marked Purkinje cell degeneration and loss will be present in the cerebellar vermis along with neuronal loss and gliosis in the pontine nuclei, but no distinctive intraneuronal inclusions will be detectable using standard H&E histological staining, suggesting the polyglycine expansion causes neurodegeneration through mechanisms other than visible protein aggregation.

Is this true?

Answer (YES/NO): NO